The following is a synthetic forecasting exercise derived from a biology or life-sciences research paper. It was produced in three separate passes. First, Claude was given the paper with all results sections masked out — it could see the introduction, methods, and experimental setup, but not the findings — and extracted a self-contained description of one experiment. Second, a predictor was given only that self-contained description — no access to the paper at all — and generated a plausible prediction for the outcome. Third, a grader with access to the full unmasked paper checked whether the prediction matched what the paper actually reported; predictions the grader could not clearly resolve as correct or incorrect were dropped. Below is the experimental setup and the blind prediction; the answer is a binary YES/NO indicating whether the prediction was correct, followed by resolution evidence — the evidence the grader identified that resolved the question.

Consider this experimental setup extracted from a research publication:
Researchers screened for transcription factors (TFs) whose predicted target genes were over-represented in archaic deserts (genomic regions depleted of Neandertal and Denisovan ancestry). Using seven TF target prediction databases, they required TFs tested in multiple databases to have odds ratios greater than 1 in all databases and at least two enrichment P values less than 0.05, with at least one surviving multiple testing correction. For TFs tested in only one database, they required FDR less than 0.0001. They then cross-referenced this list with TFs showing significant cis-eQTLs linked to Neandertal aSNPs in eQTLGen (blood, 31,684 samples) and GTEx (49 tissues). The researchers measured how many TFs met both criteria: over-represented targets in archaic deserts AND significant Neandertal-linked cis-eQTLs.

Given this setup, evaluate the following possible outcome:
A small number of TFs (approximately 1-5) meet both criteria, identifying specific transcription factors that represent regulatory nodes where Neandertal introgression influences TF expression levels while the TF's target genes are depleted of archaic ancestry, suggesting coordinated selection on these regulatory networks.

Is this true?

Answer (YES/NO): YES